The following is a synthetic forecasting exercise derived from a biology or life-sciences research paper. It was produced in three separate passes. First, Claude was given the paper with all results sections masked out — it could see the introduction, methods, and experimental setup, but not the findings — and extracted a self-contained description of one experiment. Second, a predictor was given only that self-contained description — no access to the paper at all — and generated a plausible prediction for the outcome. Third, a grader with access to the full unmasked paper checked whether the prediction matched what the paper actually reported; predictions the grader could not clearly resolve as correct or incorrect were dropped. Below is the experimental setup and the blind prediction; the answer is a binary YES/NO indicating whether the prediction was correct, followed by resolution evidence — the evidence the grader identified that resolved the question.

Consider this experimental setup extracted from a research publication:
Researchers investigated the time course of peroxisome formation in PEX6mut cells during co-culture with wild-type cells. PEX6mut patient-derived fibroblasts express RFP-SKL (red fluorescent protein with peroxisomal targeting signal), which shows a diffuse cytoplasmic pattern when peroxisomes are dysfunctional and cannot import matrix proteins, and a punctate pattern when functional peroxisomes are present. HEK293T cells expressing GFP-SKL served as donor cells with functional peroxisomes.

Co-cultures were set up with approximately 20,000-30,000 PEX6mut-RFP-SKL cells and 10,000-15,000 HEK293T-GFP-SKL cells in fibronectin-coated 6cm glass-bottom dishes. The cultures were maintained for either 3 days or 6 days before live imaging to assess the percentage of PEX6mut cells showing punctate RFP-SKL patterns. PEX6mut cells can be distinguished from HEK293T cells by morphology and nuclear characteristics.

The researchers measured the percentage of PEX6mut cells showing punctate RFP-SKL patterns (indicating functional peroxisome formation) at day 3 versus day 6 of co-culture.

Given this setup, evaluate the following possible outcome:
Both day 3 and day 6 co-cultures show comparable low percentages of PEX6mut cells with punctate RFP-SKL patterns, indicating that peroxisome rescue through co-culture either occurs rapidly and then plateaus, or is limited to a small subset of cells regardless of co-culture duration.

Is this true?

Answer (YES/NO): NO